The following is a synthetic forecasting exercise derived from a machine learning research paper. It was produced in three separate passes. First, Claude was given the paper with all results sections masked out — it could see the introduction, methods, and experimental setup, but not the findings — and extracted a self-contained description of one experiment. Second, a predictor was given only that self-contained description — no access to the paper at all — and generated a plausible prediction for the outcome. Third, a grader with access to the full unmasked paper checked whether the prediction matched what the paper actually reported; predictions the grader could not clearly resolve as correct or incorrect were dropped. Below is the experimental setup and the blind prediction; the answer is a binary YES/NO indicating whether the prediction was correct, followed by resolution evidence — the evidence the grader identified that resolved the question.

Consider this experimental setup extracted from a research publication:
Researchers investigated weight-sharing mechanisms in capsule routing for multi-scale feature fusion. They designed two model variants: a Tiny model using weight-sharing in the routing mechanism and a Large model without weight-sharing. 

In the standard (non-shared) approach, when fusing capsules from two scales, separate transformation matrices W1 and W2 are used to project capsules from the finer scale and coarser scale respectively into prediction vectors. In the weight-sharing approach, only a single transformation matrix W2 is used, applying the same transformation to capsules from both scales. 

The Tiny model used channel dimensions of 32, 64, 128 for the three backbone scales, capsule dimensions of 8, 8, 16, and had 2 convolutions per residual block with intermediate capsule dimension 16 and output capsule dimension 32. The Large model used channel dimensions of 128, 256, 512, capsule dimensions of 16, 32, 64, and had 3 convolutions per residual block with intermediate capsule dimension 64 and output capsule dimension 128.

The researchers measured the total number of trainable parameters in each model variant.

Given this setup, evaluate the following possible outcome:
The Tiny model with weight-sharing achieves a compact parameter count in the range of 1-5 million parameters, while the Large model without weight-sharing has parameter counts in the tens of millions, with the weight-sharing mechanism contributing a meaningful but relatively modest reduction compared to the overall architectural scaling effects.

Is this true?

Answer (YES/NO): NO